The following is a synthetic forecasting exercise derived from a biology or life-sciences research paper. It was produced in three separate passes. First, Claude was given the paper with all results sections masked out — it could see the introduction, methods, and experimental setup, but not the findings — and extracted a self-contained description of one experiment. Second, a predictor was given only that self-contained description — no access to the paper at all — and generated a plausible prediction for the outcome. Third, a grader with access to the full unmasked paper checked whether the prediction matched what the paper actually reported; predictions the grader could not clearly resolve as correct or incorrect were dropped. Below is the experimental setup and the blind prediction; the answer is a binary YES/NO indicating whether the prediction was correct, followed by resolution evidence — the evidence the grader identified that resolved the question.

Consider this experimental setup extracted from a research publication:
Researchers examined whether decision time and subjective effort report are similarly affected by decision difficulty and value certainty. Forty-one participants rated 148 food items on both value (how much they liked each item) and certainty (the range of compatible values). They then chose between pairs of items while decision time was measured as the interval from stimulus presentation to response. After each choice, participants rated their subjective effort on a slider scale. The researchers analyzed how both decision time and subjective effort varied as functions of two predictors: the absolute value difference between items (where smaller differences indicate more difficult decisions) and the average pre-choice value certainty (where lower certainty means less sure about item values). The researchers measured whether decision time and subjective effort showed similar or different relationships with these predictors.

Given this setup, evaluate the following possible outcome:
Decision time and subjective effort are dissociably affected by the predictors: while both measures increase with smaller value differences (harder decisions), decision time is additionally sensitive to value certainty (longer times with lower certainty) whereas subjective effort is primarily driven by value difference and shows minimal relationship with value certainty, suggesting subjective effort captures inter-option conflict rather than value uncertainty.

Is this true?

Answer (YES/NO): NO